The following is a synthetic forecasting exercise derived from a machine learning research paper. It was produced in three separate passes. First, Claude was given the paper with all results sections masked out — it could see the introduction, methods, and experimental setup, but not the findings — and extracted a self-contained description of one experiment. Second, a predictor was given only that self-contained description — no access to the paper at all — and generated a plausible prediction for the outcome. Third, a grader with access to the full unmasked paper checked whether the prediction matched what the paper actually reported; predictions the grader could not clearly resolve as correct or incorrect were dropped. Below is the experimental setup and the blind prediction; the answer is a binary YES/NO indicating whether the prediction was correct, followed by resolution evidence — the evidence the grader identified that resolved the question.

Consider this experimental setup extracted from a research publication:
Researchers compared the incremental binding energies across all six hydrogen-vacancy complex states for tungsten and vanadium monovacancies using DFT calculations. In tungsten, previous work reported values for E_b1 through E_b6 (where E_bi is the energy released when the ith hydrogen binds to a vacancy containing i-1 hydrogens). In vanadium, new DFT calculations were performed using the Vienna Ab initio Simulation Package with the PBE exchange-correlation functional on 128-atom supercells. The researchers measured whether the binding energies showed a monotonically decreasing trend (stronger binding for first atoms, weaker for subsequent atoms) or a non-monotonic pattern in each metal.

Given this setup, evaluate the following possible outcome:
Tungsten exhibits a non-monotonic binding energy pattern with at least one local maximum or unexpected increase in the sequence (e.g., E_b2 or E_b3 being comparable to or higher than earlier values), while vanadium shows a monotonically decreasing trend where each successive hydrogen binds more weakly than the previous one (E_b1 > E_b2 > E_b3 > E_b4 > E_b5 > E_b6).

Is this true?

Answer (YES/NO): NO